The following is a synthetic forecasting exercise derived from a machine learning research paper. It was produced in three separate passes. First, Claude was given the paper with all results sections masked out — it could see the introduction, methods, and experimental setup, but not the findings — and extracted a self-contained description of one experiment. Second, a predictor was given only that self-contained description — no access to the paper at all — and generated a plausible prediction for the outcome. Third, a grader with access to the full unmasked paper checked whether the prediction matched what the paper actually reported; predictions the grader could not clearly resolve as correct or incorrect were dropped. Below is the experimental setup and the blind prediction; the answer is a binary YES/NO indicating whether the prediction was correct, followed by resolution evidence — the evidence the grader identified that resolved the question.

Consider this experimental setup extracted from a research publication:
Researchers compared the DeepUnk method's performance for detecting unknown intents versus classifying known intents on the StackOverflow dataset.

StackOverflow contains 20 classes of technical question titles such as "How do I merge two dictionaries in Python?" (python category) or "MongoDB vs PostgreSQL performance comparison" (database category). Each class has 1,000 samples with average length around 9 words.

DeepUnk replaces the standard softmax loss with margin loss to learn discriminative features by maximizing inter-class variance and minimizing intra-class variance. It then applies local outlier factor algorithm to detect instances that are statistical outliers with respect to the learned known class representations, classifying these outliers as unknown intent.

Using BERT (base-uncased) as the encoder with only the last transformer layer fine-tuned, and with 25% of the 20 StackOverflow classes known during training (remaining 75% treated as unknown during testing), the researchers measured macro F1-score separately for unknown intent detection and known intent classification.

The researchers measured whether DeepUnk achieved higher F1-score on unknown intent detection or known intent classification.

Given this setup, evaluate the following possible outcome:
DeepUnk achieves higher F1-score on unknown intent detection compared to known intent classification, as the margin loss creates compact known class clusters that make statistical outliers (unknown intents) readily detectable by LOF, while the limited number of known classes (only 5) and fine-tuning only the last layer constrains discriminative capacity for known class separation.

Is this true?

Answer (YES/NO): NO